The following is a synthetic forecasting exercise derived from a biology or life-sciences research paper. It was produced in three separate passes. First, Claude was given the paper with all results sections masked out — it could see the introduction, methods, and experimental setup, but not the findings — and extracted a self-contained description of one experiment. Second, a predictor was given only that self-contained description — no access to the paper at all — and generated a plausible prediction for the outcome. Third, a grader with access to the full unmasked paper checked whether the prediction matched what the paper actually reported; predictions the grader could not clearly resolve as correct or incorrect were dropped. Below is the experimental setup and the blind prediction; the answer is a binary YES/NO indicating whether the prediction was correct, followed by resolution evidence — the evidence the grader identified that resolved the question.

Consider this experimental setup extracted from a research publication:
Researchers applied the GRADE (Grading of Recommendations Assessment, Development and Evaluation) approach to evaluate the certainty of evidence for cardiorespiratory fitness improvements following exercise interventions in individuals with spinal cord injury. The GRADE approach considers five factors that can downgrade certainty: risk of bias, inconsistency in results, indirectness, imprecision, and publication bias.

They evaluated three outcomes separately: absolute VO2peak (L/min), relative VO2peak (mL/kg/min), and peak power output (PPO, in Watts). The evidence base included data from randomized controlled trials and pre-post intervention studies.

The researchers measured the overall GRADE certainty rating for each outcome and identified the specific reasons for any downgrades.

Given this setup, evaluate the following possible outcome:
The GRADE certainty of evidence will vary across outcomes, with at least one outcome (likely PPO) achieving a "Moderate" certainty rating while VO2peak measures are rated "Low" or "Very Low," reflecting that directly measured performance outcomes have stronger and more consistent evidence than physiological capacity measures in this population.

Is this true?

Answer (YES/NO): NO